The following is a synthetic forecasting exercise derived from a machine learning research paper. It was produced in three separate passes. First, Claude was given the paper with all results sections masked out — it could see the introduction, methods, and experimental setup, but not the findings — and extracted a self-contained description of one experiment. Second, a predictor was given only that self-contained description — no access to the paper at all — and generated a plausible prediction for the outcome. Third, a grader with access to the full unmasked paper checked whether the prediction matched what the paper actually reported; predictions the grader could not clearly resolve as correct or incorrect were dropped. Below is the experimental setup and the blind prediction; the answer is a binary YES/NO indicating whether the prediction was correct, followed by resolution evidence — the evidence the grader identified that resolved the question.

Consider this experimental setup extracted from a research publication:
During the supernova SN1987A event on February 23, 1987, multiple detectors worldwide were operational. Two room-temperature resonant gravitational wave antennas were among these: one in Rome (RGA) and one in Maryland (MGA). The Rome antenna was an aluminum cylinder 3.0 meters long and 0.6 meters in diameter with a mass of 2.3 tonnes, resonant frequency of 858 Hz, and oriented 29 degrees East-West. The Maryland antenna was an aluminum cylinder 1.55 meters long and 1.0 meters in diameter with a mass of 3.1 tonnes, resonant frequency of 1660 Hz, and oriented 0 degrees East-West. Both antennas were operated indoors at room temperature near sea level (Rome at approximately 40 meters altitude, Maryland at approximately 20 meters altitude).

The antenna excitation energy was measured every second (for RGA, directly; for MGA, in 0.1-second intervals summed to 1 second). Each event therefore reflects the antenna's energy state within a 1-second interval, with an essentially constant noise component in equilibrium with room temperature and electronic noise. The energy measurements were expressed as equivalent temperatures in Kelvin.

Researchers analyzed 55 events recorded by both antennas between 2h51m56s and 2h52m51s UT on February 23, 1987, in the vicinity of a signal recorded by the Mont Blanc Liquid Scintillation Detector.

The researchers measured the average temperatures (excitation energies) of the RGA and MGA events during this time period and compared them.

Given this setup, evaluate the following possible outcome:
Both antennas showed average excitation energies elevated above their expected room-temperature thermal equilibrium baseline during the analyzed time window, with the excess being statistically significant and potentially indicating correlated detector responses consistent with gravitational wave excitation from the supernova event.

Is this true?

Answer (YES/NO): NO